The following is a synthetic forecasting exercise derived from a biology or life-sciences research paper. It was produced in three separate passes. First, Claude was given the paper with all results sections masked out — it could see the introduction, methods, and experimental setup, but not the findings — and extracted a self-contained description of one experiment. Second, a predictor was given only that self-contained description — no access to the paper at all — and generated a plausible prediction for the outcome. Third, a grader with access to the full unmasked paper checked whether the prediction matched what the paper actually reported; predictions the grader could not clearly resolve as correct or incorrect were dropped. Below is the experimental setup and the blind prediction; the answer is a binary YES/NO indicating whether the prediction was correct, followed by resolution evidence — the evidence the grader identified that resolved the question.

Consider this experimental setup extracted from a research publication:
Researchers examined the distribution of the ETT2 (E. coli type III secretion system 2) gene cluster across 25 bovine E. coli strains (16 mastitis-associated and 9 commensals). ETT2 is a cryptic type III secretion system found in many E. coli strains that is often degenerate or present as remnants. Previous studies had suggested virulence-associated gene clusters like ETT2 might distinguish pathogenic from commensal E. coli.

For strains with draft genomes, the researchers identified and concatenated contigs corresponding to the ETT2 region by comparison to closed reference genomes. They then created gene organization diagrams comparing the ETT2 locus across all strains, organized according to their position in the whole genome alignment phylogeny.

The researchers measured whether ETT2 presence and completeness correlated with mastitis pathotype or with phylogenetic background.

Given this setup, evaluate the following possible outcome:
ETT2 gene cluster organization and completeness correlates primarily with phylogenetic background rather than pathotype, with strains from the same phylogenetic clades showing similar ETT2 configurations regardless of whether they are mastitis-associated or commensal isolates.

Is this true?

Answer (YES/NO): YES